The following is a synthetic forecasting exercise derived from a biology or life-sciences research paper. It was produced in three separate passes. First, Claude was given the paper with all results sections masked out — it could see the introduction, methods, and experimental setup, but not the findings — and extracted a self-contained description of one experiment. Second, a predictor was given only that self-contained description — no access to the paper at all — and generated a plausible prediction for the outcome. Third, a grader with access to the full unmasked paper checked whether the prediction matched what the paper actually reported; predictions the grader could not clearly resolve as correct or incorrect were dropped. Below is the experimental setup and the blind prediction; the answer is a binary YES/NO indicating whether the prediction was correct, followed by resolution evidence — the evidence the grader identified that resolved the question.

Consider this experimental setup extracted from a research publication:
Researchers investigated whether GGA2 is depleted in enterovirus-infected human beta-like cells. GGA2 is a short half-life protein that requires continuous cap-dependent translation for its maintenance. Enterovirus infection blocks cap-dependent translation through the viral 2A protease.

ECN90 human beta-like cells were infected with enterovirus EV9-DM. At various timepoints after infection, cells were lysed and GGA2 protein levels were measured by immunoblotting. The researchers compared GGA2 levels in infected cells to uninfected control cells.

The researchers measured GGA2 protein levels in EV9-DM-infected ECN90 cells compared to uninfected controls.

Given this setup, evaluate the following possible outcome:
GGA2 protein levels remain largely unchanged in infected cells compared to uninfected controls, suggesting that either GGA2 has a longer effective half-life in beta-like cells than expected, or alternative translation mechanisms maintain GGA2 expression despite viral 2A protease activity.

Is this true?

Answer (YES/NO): NO